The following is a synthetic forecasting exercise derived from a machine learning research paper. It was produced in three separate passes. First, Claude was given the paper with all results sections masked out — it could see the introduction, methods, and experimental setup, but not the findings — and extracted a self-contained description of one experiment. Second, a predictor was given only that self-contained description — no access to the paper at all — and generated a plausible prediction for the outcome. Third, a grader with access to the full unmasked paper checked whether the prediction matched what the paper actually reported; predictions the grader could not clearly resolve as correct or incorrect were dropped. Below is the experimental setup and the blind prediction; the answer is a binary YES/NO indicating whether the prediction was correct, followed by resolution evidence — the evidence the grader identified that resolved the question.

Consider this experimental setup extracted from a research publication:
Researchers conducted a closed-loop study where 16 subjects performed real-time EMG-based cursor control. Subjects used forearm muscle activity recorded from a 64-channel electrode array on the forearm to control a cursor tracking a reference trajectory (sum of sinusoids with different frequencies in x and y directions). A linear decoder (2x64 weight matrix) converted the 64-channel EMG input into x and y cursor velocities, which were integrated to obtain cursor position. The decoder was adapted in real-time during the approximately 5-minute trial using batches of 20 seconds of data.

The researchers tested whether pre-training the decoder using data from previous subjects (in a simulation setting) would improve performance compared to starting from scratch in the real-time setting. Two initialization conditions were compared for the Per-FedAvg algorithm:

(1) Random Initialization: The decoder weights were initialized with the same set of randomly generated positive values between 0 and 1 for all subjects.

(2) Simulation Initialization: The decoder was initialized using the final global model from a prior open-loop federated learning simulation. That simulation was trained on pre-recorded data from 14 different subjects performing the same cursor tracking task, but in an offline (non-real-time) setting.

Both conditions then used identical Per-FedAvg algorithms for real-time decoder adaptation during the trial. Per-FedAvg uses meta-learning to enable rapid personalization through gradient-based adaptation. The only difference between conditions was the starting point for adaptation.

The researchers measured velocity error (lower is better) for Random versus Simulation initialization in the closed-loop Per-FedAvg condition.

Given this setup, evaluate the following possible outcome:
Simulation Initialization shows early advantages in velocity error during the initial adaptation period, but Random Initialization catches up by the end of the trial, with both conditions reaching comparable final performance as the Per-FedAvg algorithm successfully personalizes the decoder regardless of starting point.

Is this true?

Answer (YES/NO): NO